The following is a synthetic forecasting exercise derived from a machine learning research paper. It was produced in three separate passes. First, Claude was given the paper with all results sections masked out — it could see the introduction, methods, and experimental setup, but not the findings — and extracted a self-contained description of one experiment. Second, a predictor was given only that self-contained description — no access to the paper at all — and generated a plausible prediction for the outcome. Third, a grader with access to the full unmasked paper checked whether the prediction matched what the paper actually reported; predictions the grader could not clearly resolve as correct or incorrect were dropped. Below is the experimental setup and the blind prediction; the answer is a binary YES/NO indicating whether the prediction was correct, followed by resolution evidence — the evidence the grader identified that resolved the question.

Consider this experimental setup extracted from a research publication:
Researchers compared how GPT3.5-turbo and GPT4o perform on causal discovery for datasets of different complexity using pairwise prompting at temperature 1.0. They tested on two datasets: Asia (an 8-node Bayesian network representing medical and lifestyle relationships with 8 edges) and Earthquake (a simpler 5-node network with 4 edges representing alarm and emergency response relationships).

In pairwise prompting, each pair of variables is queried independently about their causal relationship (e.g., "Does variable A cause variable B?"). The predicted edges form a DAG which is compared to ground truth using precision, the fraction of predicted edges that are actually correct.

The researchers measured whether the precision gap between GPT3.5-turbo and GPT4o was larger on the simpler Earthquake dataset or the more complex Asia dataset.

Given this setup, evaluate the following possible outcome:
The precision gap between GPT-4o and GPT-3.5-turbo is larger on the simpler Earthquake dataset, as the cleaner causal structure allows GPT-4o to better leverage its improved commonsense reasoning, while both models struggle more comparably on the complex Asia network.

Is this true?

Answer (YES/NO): NO